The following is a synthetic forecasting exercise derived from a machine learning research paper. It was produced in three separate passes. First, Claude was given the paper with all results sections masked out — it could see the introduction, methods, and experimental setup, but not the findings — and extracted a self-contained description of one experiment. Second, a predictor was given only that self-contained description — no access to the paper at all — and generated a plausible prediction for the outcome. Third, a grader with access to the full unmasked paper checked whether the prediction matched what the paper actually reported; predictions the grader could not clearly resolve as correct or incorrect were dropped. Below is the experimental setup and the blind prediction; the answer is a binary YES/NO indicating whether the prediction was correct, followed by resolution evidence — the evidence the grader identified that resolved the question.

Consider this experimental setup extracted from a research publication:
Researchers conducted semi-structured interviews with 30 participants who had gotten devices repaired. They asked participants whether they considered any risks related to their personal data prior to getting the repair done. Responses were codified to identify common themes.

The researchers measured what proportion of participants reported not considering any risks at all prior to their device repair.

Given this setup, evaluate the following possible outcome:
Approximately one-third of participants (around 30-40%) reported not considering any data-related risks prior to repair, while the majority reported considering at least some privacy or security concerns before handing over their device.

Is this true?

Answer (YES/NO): NO